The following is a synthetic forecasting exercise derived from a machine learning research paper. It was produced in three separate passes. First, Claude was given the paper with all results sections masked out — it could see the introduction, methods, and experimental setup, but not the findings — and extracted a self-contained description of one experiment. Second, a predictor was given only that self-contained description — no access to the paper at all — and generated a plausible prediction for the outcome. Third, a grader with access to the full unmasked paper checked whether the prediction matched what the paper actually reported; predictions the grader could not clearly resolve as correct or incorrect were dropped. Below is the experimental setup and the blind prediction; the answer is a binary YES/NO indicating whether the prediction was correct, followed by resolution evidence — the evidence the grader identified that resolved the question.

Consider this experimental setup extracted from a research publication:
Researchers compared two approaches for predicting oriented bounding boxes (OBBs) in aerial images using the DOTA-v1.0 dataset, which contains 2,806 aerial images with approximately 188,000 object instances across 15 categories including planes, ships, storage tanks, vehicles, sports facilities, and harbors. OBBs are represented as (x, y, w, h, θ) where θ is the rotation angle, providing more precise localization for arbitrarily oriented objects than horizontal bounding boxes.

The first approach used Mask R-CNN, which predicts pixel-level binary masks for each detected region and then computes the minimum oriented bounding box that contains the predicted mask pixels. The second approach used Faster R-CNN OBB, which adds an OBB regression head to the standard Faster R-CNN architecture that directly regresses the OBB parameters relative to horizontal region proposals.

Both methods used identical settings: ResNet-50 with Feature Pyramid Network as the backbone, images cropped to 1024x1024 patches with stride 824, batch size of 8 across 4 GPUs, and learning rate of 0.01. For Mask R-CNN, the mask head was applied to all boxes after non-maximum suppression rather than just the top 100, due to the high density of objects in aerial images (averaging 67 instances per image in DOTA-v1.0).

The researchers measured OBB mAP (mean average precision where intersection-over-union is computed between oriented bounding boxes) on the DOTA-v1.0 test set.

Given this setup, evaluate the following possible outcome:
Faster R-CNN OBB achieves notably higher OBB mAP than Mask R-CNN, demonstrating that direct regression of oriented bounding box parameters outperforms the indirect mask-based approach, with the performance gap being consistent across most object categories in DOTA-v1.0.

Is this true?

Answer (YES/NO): NO